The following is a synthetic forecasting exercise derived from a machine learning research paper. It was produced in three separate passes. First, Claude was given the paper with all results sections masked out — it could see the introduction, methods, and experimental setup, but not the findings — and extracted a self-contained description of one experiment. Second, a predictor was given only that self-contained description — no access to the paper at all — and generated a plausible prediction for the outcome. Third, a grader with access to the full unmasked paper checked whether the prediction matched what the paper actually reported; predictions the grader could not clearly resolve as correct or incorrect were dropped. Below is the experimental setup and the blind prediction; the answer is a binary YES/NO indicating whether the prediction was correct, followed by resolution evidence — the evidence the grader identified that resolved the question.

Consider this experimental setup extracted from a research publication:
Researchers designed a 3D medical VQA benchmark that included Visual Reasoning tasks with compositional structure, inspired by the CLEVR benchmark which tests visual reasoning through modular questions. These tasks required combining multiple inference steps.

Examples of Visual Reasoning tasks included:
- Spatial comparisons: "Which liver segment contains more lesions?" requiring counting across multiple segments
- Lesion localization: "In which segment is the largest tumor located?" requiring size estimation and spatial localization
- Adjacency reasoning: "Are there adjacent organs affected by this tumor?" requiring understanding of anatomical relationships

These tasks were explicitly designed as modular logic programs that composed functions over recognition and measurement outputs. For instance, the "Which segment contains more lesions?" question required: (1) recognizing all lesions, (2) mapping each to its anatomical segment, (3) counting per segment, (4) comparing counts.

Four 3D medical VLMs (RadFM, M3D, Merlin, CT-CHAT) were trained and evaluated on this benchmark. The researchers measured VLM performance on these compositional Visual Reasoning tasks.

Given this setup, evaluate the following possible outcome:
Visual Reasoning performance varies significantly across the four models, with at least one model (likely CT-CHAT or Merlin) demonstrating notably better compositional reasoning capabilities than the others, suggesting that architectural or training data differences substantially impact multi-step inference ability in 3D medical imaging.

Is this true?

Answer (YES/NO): NO